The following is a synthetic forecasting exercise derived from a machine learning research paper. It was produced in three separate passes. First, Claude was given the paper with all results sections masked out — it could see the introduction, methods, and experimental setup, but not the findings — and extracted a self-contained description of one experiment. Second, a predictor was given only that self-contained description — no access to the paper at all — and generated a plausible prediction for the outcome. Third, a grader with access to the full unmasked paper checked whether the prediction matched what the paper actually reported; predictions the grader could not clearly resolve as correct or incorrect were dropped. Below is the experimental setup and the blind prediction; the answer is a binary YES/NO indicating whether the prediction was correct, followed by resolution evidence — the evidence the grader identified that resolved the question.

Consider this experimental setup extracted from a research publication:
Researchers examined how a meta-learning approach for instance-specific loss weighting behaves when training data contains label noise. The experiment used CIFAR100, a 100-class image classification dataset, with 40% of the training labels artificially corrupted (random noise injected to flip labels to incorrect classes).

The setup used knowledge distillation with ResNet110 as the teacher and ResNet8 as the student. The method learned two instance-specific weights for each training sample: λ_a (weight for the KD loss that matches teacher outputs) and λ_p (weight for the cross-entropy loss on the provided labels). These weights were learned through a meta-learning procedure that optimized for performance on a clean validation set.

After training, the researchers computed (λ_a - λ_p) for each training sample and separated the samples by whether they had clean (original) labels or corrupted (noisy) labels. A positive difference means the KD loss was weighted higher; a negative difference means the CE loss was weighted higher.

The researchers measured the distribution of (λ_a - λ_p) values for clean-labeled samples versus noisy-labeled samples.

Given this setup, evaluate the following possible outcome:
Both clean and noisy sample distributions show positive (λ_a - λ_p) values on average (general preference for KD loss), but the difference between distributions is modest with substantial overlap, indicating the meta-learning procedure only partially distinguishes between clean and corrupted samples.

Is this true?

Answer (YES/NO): NO